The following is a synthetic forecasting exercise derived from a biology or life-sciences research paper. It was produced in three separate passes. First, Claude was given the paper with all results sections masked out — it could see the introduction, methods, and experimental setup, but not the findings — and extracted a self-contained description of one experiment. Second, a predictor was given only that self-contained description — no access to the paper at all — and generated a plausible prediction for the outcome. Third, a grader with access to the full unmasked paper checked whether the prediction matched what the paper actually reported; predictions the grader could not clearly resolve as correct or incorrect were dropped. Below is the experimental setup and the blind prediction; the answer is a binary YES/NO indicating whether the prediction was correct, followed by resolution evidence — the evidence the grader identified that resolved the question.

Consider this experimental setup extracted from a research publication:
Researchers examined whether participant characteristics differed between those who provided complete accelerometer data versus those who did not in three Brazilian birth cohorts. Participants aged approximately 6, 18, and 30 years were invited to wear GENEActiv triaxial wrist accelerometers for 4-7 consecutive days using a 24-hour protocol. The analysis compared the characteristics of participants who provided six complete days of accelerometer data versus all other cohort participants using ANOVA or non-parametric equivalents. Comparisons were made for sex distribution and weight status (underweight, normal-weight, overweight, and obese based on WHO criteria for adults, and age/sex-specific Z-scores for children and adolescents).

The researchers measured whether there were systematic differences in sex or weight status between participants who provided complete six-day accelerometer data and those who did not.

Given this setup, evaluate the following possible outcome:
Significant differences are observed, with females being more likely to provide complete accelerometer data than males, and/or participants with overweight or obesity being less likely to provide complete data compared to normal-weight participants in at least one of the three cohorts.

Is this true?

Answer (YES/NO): NO